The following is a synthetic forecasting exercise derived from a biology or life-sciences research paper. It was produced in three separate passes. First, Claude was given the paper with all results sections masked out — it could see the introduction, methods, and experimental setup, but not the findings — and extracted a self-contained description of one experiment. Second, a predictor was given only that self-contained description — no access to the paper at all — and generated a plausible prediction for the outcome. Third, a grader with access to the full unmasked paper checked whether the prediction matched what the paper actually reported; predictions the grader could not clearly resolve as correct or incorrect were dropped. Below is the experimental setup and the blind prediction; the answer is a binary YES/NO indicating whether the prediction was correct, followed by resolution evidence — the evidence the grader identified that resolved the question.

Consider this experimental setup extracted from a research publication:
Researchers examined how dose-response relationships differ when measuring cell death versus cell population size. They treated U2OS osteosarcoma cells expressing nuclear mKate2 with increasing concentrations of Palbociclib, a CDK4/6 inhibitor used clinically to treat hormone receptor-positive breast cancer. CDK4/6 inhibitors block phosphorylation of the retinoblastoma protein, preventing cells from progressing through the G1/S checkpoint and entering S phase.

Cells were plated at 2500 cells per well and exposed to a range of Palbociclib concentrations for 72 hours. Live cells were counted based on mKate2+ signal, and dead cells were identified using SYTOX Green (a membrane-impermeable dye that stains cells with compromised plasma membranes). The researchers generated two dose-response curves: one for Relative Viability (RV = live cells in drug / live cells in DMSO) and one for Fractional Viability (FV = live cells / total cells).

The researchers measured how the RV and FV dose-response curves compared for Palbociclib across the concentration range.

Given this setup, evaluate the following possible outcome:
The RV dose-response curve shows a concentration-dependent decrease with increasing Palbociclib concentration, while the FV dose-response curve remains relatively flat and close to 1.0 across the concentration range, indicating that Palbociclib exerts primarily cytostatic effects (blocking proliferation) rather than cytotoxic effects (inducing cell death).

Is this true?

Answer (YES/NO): YES